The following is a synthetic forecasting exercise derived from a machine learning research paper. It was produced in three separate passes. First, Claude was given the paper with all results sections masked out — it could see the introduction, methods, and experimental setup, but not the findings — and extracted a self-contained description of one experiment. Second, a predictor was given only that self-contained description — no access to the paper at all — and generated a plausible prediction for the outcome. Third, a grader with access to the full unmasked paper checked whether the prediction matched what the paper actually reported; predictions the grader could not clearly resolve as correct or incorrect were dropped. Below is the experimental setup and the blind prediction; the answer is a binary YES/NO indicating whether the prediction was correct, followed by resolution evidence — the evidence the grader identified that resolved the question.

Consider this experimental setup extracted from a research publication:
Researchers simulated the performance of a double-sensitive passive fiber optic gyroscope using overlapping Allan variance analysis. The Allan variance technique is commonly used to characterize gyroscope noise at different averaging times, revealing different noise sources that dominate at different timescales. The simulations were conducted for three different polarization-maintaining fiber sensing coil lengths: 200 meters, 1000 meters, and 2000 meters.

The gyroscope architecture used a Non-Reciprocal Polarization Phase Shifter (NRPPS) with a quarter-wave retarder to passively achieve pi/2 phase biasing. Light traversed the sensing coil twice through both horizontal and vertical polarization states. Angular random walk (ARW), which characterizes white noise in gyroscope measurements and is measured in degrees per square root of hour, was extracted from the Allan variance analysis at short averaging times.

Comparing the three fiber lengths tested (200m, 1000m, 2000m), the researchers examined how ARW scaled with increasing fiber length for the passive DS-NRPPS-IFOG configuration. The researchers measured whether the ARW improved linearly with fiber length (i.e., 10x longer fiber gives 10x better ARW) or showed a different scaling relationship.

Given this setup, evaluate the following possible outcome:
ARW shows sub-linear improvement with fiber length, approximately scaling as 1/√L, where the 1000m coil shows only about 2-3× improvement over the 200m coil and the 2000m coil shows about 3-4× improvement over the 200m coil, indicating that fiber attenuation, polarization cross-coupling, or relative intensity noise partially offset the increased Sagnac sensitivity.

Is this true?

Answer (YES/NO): NO